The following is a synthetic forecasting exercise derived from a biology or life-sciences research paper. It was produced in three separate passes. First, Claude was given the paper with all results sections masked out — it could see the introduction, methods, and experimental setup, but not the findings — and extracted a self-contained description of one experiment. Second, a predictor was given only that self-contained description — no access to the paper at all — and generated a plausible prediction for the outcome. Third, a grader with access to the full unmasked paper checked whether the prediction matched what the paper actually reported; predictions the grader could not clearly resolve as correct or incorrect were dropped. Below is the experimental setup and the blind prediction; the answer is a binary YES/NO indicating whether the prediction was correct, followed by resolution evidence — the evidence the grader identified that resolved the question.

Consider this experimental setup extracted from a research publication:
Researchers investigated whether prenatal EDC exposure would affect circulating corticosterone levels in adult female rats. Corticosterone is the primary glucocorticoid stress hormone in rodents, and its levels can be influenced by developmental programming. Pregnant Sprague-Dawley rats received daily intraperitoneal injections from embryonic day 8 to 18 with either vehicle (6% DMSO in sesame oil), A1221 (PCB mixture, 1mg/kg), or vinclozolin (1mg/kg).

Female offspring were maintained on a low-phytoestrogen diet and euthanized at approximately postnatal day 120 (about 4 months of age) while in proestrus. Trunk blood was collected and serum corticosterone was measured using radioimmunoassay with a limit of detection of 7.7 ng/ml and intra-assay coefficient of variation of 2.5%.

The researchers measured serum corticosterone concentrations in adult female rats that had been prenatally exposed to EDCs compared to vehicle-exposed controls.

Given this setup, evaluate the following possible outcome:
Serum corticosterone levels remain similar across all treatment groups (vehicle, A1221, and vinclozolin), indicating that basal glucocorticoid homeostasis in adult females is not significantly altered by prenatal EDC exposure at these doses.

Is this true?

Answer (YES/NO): YES